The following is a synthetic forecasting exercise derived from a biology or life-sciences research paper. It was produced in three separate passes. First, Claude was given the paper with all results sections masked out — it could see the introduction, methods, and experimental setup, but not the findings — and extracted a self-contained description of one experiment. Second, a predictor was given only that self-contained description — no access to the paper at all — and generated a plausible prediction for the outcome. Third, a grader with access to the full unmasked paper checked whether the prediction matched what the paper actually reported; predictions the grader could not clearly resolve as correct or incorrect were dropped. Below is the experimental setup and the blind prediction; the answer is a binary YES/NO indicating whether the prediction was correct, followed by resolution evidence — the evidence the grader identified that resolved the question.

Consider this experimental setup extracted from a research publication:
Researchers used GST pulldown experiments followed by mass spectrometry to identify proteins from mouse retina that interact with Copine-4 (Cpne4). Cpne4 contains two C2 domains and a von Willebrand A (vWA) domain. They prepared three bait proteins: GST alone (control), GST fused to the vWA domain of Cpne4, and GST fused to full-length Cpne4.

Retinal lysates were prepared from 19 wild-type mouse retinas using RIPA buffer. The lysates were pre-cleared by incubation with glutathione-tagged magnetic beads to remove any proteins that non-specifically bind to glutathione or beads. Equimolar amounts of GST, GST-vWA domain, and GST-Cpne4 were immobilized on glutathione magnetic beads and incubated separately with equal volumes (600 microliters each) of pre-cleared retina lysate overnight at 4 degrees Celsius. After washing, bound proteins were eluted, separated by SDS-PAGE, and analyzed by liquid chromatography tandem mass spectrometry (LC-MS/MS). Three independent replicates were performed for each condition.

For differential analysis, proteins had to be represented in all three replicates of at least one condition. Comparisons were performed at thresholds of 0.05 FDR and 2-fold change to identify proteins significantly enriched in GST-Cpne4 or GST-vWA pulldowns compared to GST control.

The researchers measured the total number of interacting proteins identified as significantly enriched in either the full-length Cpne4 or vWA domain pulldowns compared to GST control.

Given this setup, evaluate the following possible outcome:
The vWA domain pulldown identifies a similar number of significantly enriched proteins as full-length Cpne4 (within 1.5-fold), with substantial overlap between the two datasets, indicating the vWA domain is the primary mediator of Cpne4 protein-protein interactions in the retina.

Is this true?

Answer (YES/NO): NO